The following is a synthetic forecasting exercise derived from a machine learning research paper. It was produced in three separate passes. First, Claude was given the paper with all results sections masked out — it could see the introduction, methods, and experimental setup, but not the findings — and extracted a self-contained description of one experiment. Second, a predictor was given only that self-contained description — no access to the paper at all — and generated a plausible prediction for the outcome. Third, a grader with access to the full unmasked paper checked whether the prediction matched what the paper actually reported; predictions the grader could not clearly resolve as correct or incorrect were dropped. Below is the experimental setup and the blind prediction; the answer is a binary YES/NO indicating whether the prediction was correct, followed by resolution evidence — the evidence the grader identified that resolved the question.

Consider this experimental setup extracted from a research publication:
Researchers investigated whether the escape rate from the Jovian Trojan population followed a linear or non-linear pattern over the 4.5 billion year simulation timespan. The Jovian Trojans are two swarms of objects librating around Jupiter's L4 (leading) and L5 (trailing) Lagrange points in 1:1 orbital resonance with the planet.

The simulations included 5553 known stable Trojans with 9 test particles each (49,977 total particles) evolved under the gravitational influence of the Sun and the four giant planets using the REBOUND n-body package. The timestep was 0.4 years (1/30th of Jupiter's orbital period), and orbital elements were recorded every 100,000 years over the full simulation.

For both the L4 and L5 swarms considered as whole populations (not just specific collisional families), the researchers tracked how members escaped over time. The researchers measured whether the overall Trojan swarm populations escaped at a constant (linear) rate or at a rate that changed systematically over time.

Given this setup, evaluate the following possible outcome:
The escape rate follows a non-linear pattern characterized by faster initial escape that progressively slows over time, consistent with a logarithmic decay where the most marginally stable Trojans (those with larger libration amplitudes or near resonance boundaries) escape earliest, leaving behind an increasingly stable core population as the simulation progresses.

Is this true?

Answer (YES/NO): NO